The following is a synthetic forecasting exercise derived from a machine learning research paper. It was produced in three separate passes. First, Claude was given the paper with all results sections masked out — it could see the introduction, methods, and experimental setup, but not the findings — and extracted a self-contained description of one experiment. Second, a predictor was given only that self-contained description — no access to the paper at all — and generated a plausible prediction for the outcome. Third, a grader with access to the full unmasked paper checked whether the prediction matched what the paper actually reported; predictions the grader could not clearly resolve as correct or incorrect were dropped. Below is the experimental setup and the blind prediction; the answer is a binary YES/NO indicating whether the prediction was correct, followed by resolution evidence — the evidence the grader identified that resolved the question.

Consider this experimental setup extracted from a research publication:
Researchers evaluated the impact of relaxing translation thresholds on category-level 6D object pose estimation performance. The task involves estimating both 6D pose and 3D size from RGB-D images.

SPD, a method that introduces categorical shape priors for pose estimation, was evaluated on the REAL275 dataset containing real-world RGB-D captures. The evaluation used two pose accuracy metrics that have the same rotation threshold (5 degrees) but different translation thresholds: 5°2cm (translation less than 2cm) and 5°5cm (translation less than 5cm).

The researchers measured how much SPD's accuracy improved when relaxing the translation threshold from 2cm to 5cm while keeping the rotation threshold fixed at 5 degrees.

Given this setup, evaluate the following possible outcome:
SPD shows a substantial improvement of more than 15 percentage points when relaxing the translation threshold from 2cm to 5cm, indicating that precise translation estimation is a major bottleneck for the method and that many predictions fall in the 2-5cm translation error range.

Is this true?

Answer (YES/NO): NO